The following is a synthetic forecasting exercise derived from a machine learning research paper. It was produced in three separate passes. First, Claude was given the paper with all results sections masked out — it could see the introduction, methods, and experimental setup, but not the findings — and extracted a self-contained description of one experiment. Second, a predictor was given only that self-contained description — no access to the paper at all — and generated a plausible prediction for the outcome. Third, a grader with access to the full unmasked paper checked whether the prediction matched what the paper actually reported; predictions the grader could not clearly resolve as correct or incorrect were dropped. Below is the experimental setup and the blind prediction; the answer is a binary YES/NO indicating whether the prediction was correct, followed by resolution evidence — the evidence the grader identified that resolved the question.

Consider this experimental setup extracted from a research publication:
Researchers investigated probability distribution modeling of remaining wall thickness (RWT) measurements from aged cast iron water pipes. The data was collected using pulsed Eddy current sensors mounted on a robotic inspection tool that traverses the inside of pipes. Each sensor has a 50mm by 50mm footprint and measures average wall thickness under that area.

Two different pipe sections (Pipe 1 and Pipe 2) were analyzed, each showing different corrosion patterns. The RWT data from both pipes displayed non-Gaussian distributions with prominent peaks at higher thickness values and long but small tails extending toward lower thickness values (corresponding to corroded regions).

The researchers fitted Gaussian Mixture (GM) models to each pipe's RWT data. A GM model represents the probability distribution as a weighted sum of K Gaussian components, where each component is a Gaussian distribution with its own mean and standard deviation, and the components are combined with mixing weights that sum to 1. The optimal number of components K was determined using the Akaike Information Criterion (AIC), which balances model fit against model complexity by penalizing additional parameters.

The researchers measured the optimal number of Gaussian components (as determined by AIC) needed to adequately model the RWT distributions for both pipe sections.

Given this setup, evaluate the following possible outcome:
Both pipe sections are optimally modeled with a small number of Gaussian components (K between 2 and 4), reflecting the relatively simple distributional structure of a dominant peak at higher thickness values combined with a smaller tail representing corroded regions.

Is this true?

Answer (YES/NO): NO